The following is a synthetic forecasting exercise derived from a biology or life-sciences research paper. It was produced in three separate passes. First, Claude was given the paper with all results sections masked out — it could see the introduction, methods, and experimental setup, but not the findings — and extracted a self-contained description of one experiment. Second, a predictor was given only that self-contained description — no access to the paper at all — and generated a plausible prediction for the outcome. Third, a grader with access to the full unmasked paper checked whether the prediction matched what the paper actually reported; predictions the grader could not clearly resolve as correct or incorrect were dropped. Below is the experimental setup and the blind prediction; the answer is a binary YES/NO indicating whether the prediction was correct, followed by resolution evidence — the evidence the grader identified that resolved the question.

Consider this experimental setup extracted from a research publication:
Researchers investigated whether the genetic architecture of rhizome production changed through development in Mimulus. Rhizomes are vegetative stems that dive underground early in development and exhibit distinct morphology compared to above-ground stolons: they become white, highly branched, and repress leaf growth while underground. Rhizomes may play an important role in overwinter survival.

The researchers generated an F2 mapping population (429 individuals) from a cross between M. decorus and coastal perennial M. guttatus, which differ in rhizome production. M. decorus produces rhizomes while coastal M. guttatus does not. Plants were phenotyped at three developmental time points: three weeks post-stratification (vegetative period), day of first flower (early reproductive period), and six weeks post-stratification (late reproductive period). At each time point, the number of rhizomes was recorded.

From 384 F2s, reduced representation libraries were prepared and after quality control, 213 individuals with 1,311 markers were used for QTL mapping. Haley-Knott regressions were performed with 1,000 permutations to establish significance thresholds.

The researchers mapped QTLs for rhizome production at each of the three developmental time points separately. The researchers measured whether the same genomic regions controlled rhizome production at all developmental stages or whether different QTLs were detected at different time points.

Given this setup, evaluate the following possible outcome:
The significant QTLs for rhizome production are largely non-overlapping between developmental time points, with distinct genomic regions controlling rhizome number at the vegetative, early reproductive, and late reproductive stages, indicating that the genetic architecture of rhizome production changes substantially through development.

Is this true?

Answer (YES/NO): NO